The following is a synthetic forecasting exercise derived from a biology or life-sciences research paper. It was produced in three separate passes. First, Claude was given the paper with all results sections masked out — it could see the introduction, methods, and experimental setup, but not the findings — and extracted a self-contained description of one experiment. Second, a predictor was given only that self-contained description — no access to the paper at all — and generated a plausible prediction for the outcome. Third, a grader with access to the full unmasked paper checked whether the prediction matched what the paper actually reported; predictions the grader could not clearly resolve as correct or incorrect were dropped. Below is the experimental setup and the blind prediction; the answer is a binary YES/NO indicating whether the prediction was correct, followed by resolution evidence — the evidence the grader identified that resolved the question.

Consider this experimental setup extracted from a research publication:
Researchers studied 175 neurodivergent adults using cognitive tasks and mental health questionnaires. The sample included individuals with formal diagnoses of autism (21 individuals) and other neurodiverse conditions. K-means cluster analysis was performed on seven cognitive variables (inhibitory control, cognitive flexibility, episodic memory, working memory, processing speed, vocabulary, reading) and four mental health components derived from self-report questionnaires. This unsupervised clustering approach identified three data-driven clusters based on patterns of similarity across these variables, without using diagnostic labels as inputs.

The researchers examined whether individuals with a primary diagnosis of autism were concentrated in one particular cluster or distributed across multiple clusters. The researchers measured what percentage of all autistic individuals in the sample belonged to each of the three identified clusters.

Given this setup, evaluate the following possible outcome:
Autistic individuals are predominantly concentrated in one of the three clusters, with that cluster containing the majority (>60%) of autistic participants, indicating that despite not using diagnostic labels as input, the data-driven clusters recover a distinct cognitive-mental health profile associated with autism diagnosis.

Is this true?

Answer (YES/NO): YES